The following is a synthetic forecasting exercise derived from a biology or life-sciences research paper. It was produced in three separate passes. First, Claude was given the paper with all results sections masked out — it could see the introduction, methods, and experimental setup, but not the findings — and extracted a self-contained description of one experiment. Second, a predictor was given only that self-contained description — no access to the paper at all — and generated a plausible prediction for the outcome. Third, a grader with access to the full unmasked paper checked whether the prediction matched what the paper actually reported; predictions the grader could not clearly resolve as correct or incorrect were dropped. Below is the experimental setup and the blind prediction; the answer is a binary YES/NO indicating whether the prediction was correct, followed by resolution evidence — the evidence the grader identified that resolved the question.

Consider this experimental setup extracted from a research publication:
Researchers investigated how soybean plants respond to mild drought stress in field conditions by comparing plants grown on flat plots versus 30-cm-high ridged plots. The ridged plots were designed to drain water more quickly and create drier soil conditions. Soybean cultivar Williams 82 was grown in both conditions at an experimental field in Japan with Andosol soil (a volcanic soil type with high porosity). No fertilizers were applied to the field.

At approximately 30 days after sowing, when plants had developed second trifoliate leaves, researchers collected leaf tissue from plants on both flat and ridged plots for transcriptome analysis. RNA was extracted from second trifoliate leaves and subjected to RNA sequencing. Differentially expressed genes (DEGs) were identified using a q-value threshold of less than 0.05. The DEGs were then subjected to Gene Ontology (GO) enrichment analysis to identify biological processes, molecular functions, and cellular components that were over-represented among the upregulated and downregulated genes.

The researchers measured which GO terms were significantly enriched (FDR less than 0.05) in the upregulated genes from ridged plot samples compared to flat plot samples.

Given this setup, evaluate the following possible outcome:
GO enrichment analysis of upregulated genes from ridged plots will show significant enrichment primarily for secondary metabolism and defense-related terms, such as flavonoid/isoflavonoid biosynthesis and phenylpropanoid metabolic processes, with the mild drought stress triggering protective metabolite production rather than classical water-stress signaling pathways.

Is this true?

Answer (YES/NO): NO